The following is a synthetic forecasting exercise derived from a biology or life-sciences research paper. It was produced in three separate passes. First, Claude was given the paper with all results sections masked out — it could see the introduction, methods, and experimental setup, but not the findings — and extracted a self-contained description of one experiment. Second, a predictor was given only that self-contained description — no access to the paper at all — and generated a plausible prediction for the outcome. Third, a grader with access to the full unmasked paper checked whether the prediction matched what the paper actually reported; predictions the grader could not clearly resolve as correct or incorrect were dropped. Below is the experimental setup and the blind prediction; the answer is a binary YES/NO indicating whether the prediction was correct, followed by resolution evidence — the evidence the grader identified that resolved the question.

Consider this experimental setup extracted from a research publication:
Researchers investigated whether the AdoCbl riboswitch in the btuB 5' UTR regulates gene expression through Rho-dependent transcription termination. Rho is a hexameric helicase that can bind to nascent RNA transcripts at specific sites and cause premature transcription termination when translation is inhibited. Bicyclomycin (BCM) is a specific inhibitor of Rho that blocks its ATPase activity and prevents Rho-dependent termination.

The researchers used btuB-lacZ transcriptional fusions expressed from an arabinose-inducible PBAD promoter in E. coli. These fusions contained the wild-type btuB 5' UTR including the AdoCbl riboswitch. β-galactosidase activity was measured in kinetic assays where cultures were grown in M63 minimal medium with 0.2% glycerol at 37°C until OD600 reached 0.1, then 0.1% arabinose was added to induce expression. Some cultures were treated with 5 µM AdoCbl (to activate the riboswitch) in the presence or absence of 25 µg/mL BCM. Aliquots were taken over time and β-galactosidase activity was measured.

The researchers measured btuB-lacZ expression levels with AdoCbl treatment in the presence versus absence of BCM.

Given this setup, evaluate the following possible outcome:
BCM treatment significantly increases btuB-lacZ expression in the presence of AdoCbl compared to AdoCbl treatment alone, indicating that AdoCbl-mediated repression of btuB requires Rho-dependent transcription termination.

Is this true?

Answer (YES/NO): YES